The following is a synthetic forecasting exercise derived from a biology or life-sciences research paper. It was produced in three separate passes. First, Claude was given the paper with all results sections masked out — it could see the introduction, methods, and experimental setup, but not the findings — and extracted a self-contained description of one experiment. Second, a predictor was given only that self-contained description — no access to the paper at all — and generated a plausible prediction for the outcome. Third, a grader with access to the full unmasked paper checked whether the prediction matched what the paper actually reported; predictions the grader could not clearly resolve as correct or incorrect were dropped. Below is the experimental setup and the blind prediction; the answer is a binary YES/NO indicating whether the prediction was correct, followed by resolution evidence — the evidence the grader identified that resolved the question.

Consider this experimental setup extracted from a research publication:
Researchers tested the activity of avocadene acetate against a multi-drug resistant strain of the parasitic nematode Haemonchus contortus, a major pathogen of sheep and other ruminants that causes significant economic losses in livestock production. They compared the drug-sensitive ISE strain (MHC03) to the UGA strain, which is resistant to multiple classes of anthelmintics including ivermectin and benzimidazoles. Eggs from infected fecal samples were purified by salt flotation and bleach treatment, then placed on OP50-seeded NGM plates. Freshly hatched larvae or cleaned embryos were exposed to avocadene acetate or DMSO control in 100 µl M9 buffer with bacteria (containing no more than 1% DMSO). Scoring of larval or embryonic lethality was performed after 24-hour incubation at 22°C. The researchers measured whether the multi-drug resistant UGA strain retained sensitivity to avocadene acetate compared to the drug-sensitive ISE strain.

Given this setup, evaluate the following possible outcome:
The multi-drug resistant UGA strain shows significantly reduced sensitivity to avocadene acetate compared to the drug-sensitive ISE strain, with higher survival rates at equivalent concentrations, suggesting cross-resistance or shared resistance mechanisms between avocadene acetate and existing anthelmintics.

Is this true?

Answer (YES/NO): NO